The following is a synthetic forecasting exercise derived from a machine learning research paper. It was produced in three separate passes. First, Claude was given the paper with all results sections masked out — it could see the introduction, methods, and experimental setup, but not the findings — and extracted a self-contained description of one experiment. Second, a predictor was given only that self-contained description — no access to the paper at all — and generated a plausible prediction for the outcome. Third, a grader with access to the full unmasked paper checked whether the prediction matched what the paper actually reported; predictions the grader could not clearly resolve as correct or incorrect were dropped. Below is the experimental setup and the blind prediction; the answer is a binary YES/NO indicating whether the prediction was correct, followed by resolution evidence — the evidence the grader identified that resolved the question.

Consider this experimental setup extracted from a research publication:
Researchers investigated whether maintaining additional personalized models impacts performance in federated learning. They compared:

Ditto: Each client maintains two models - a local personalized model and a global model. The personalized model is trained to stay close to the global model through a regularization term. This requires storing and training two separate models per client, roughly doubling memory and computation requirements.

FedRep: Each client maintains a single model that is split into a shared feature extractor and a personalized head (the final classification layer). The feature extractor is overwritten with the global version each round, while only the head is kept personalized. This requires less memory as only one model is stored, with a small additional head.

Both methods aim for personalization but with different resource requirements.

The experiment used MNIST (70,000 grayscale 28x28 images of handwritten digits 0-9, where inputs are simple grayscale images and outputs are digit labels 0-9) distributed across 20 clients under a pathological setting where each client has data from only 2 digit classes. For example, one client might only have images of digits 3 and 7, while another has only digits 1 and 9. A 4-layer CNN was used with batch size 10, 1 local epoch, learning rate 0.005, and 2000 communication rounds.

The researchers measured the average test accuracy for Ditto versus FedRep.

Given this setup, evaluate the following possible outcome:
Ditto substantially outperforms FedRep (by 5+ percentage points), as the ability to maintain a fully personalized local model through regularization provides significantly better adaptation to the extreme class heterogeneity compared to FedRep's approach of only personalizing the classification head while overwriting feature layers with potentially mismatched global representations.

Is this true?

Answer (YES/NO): NO